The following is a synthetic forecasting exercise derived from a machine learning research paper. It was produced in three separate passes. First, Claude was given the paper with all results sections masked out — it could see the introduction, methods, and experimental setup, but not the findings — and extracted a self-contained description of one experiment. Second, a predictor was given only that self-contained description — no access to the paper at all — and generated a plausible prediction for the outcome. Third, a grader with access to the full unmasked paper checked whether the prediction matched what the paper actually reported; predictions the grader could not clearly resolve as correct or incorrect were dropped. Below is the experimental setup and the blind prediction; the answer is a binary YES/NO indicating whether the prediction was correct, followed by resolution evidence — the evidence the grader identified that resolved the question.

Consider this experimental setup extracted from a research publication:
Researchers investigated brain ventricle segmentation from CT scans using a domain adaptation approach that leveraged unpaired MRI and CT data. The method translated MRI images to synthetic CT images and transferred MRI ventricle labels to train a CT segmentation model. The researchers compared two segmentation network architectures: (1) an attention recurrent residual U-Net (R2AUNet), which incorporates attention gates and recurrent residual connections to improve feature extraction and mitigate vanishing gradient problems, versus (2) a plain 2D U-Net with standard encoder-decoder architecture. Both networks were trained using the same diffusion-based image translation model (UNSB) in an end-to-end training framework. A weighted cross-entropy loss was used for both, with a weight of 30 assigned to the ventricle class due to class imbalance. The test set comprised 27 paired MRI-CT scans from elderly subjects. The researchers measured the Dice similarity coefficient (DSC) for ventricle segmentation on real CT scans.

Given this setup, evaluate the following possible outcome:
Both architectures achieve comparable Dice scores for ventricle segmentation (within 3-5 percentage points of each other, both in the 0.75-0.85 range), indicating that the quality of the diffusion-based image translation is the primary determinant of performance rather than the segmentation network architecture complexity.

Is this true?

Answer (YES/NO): NO